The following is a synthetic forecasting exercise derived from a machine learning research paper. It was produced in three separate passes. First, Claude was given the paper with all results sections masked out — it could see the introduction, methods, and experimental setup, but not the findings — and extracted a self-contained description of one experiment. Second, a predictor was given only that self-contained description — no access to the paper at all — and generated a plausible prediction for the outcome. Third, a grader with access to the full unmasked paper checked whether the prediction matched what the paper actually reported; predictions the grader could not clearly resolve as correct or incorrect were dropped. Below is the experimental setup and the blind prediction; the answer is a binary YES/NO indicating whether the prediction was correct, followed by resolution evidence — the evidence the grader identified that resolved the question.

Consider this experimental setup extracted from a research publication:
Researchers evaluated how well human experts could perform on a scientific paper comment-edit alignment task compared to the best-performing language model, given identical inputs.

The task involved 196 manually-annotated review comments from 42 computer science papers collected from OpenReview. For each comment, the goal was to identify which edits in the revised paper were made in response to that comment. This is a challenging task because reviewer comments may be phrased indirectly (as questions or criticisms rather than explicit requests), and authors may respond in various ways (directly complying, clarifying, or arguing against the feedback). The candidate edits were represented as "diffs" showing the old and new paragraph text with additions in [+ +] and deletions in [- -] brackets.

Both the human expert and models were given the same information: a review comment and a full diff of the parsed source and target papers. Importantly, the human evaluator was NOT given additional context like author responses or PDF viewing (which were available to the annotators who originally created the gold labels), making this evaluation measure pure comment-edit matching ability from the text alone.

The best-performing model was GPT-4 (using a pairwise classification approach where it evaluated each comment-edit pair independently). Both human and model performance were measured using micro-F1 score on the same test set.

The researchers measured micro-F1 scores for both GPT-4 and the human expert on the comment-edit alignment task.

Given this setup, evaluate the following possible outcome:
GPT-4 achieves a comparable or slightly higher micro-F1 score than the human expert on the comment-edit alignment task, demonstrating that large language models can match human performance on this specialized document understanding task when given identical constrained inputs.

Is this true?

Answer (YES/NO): NO